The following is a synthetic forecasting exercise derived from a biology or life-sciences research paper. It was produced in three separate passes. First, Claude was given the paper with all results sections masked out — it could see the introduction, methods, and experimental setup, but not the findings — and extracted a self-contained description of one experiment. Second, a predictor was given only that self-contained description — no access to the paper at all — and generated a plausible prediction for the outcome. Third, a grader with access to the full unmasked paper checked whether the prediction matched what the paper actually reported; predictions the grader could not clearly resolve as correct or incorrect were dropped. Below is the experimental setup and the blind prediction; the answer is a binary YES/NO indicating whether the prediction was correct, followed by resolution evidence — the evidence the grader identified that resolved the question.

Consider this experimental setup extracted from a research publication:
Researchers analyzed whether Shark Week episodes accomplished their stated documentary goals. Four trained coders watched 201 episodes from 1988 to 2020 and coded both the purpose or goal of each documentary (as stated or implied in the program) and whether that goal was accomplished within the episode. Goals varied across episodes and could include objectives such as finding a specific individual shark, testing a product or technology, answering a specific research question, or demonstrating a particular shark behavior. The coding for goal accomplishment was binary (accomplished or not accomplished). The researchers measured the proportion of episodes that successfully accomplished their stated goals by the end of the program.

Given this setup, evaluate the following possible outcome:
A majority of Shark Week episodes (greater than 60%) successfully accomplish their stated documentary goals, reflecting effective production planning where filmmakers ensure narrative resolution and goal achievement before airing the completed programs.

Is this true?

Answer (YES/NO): YES